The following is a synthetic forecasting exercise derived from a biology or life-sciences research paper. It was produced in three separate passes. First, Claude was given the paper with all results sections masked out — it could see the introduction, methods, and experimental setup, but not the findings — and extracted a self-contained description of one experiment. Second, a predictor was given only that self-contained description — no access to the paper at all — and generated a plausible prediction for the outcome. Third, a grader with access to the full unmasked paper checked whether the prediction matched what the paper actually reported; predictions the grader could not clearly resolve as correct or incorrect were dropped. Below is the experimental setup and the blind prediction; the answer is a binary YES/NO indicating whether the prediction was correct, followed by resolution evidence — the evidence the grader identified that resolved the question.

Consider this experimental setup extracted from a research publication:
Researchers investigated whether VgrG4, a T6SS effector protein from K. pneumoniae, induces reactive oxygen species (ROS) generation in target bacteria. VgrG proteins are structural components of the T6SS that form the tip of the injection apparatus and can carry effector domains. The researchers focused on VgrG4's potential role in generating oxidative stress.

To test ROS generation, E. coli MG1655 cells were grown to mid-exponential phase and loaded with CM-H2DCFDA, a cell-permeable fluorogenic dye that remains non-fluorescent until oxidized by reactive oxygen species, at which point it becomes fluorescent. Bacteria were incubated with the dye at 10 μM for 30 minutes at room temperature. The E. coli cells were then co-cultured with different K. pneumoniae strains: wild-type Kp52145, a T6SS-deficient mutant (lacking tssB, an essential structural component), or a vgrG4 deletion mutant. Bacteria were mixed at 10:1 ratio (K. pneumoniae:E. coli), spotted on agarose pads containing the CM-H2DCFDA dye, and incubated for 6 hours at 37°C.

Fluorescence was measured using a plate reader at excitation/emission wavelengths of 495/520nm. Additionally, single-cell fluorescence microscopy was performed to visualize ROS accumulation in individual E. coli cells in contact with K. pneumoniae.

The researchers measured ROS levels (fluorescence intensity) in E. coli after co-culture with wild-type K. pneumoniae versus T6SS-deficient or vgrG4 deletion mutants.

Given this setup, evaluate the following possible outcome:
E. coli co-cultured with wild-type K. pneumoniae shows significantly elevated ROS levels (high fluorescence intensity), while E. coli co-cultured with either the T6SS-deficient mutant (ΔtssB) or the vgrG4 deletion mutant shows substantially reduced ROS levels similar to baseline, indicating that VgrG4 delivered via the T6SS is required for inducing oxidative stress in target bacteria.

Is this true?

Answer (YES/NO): YES